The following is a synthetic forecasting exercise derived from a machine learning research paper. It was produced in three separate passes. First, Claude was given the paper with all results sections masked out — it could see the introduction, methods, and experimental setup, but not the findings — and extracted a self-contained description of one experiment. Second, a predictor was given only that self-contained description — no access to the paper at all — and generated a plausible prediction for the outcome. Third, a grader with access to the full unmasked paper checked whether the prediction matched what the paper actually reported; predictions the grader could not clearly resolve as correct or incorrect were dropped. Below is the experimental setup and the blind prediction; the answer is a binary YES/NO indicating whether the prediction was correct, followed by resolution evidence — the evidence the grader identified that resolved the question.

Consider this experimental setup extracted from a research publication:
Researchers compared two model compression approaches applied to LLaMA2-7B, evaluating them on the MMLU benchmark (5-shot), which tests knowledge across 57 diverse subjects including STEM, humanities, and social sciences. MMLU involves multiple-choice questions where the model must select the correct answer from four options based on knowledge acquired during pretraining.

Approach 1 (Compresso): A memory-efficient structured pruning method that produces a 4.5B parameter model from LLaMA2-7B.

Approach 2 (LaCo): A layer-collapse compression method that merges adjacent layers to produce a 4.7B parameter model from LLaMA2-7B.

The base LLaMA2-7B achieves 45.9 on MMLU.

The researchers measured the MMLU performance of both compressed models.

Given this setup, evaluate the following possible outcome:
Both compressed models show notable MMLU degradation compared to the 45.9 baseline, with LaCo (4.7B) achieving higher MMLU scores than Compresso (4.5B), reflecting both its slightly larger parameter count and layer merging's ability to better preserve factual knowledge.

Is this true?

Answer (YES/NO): YES